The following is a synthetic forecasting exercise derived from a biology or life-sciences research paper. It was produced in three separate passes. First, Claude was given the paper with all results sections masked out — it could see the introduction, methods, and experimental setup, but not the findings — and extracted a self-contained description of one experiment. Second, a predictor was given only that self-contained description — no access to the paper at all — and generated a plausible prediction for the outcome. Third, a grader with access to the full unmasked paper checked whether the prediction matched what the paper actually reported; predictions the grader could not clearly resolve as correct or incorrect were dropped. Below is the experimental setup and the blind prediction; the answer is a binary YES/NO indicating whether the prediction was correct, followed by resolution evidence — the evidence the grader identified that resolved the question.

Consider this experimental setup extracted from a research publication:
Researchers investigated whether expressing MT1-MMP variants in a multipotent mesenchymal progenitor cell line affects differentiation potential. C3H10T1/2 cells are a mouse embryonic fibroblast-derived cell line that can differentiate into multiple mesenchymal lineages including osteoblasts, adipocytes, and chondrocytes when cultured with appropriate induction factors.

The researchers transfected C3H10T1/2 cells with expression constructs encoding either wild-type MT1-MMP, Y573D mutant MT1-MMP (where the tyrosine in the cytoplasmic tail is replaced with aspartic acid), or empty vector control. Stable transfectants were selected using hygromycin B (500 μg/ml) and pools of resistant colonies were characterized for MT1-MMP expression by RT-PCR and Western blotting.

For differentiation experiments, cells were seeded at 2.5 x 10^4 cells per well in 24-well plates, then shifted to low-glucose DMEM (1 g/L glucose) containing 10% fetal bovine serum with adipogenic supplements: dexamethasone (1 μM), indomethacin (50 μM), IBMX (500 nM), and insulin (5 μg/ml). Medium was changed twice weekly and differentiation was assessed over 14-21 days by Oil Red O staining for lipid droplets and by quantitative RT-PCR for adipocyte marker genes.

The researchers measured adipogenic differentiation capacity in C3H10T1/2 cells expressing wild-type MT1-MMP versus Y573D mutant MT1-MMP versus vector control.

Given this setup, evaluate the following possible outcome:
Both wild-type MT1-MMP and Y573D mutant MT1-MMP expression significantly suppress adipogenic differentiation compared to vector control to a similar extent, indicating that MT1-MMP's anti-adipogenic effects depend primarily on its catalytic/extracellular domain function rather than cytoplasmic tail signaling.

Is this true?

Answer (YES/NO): NO